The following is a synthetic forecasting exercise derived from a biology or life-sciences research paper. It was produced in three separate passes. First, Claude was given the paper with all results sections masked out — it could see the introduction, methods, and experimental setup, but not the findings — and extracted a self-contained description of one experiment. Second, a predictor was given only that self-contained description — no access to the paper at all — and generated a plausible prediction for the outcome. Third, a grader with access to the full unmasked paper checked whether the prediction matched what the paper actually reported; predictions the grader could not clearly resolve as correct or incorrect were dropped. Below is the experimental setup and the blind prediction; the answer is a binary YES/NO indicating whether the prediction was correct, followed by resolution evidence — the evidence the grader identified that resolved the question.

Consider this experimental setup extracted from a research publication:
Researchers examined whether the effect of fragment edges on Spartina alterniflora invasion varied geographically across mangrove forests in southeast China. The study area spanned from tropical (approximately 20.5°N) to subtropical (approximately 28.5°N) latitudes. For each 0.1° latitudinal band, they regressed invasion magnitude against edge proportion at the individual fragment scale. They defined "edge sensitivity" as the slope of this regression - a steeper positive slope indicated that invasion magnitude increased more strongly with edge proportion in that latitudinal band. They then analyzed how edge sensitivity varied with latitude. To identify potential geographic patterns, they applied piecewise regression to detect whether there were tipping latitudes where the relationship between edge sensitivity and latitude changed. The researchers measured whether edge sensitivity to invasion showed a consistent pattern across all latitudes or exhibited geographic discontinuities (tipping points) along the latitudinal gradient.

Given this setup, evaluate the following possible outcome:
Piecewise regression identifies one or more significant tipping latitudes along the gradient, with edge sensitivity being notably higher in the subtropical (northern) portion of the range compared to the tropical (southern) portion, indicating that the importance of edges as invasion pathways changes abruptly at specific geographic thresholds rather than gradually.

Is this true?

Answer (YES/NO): YES